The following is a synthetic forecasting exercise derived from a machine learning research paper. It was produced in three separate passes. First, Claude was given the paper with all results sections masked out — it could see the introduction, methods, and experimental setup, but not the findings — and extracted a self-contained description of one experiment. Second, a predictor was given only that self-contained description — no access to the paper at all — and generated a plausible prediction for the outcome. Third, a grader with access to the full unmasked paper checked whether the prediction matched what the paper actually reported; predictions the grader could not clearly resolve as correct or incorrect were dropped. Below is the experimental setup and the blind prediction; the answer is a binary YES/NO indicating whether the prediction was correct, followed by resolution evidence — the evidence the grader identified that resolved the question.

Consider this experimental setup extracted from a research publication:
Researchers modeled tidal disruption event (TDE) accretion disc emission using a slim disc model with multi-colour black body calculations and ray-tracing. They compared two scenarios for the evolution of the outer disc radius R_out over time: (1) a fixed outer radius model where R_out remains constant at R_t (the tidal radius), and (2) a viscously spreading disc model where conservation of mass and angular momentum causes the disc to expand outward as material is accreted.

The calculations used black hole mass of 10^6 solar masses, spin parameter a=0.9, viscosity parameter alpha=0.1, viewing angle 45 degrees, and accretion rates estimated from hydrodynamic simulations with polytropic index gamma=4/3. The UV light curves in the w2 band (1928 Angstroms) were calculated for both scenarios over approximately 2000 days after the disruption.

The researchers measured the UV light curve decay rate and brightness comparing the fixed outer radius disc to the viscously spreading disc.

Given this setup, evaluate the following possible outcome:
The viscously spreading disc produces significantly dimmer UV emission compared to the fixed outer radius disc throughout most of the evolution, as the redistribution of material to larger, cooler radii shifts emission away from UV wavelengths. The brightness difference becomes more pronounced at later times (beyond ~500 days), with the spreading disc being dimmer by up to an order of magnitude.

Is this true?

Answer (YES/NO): NO